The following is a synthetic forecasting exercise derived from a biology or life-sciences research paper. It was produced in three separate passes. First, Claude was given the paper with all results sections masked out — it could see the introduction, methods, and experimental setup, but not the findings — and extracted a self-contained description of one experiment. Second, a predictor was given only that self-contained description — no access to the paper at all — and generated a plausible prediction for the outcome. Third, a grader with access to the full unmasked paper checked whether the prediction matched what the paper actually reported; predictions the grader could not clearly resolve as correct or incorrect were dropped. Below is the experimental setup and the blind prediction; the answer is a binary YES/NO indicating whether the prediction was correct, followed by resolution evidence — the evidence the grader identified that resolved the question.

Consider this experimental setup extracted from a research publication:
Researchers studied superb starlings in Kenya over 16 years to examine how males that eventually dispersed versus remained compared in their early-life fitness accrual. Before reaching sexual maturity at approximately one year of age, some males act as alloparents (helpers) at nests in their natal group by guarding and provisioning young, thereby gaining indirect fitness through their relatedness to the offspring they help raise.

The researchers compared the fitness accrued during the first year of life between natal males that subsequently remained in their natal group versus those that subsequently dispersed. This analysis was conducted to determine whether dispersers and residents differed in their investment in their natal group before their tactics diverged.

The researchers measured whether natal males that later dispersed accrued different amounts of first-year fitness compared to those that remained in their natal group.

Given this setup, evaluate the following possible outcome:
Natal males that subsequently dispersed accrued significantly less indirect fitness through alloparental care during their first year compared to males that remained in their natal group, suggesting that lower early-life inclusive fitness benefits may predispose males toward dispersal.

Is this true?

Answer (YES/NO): YES